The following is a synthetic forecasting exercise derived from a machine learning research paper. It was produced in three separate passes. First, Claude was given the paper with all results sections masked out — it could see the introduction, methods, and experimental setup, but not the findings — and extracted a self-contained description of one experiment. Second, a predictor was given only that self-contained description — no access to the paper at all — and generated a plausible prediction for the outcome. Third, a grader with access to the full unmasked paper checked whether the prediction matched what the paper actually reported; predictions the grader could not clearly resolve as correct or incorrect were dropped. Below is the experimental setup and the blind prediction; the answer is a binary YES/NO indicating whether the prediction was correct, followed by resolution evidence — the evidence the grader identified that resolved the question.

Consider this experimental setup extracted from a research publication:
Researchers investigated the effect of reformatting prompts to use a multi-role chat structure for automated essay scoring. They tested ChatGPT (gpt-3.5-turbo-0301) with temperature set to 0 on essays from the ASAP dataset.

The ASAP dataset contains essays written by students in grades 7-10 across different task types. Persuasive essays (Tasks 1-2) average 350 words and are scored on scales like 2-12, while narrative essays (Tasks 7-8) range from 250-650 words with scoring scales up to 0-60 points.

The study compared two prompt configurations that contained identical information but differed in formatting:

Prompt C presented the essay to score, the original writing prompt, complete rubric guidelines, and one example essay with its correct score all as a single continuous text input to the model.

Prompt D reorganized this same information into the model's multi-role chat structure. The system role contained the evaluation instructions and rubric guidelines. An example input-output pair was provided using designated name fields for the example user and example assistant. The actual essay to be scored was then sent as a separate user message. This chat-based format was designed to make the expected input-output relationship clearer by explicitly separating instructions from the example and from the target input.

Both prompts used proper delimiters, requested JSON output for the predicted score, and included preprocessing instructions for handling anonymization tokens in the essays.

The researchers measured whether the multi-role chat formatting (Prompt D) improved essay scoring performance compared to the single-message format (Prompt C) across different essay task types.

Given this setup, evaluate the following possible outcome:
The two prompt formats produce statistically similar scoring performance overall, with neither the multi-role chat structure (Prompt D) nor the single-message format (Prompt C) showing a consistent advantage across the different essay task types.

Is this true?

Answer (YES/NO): YES